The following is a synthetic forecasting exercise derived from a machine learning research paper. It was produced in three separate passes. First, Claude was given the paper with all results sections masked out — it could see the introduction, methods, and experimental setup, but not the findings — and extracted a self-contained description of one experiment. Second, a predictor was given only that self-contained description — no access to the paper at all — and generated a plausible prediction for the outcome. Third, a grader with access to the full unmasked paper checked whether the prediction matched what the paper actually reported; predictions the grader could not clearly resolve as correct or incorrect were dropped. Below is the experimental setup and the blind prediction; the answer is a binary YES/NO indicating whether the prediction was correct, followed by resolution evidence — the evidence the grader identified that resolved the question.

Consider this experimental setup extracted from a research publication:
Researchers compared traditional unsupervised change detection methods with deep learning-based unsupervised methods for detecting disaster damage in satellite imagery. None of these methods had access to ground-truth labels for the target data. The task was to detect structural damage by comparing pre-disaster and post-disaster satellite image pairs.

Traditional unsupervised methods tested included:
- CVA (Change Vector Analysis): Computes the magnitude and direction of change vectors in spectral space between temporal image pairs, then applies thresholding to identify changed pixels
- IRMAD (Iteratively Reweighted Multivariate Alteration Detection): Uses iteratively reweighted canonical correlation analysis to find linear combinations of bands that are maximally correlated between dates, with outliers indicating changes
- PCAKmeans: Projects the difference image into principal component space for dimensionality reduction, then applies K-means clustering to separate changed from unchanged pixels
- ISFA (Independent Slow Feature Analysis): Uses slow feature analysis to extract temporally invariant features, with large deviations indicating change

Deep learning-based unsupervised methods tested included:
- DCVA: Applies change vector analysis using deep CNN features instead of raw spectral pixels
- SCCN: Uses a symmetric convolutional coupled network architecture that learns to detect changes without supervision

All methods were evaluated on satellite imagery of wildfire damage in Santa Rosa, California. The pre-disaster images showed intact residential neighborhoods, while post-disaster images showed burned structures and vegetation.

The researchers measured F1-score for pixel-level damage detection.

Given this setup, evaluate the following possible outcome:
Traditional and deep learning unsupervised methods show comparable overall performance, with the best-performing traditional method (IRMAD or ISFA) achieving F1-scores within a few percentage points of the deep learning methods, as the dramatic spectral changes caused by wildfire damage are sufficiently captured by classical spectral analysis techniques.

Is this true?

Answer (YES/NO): NO